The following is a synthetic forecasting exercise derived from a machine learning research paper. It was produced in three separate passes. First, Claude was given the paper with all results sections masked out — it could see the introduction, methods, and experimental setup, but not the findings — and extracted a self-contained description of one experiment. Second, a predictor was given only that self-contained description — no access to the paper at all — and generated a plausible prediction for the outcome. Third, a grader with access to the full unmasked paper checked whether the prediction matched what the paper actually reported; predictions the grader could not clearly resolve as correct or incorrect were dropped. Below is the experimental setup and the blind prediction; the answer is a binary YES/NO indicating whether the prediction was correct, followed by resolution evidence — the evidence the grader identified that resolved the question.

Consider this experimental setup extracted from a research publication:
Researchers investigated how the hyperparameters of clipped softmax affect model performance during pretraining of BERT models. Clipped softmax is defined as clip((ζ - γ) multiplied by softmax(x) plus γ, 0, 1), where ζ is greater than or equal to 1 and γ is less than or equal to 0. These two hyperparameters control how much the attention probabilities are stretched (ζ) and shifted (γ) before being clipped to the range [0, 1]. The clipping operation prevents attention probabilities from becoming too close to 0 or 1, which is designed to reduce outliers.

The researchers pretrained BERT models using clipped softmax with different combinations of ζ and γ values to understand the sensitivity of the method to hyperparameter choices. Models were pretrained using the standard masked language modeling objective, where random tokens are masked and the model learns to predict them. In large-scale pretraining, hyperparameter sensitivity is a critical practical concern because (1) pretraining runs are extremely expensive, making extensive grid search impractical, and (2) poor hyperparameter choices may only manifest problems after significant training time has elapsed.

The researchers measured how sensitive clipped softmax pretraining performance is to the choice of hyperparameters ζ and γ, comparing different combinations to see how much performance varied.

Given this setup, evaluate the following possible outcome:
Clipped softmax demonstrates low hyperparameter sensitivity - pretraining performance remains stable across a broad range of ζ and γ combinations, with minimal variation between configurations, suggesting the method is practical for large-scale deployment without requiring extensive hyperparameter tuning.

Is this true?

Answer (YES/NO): NO